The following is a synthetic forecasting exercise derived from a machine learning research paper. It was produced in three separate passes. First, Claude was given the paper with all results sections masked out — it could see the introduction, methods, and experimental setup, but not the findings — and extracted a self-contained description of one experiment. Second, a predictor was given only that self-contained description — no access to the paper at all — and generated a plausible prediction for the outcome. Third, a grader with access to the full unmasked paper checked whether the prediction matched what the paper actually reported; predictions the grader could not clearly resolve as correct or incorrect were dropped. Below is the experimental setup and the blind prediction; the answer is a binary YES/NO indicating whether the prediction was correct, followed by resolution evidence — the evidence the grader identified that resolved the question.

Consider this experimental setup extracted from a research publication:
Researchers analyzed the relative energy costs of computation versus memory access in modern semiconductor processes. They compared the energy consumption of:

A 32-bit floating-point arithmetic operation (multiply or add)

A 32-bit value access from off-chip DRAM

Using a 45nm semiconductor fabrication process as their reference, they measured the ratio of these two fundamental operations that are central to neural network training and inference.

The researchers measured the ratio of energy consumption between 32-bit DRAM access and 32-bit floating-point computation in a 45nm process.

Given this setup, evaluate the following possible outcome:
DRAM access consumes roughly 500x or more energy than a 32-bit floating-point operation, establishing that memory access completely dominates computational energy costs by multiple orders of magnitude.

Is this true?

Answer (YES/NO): YES